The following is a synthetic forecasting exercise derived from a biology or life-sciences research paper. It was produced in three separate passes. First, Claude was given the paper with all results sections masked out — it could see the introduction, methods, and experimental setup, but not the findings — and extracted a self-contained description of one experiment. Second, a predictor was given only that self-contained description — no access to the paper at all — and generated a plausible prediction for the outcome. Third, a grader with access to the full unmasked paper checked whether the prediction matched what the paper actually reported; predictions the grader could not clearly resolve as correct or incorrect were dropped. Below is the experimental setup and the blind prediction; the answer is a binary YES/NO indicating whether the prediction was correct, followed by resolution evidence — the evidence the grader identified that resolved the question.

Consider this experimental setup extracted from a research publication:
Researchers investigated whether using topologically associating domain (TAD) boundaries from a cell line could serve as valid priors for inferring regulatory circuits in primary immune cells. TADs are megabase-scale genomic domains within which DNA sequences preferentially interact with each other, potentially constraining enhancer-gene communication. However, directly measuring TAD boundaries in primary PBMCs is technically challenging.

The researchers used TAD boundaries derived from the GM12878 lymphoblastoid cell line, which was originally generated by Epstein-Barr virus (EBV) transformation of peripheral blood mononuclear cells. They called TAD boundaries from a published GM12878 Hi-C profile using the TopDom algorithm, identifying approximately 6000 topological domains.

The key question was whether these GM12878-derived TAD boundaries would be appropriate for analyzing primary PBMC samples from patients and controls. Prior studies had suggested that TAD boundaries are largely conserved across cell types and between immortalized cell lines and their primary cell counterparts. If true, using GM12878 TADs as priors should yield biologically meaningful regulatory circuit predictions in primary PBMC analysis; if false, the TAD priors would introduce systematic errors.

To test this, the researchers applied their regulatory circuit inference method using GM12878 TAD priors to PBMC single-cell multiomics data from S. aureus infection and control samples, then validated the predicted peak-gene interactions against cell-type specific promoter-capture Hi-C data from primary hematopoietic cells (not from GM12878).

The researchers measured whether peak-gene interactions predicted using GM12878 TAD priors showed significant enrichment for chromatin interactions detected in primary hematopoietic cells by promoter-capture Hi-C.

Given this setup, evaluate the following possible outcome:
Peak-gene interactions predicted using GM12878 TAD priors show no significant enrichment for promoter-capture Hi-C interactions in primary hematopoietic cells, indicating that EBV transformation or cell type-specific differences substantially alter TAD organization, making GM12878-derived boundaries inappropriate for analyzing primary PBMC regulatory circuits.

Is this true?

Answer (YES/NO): NO